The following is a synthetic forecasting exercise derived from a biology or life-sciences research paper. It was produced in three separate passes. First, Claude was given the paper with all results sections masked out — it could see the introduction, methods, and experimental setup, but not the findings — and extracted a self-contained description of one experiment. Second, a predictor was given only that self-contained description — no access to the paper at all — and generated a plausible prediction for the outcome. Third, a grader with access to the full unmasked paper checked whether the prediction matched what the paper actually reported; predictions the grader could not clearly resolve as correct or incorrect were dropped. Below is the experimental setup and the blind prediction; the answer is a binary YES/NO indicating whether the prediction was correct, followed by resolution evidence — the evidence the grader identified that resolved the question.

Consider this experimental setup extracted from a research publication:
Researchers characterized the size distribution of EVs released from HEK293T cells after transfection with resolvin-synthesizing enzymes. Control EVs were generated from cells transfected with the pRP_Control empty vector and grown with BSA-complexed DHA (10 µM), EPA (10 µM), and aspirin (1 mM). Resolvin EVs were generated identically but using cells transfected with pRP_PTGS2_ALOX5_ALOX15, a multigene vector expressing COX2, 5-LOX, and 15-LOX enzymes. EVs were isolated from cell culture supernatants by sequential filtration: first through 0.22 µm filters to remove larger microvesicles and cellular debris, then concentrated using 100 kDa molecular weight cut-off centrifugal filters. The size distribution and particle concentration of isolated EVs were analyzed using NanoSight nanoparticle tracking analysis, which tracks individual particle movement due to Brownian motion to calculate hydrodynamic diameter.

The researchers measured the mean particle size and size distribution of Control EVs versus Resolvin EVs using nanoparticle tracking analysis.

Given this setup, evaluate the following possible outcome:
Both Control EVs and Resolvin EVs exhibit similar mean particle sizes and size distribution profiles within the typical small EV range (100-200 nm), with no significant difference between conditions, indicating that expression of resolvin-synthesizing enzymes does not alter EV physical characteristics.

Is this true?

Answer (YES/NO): YES